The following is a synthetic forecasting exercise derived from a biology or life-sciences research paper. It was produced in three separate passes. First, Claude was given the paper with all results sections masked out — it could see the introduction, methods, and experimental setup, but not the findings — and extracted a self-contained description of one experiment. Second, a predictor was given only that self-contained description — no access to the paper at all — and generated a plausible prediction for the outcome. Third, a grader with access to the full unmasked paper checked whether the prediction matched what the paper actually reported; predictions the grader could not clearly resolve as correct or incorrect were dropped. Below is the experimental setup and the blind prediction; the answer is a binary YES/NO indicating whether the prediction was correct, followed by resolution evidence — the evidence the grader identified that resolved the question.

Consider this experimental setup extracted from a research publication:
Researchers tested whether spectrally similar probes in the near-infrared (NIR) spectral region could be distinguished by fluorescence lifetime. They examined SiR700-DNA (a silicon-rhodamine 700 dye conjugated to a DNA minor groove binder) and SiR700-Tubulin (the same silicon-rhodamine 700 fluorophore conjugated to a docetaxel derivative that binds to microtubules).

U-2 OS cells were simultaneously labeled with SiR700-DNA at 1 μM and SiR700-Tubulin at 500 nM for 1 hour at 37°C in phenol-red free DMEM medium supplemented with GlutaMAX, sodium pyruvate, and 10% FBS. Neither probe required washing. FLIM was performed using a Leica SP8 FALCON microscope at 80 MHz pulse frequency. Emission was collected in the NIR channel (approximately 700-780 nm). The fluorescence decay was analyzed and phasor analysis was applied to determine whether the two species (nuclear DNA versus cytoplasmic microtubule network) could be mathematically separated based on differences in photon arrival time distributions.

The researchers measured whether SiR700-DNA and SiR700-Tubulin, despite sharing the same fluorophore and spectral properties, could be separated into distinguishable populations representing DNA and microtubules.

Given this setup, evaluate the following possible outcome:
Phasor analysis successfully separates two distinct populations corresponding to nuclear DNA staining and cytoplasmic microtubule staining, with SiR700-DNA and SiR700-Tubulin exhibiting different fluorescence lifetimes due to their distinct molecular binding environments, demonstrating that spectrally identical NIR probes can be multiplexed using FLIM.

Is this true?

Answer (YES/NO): YES